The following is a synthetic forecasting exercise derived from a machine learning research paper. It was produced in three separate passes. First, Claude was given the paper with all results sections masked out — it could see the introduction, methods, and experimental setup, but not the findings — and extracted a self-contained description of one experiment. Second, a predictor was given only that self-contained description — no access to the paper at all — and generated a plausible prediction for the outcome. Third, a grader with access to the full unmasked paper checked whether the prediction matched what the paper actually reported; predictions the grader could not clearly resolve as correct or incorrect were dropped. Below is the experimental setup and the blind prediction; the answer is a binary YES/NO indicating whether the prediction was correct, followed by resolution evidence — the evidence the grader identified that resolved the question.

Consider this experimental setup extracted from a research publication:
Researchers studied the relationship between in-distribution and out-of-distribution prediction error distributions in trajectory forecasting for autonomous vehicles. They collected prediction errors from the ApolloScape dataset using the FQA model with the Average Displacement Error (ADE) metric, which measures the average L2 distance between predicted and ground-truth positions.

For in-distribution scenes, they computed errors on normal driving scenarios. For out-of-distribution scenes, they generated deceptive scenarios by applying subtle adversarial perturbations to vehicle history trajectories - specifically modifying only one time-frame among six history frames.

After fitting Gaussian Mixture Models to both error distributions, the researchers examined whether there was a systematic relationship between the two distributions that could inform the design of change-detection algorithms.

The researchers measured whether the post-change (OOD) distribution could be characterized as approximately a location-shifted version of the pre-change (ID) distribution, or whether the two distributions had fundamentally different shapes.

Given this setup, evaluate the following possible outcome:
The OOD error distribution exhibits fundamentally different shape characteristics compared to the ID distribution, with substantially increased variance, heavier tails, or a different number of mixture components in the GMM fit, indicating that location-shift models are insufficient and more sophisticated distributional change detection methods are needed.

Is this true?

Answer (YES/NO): NO